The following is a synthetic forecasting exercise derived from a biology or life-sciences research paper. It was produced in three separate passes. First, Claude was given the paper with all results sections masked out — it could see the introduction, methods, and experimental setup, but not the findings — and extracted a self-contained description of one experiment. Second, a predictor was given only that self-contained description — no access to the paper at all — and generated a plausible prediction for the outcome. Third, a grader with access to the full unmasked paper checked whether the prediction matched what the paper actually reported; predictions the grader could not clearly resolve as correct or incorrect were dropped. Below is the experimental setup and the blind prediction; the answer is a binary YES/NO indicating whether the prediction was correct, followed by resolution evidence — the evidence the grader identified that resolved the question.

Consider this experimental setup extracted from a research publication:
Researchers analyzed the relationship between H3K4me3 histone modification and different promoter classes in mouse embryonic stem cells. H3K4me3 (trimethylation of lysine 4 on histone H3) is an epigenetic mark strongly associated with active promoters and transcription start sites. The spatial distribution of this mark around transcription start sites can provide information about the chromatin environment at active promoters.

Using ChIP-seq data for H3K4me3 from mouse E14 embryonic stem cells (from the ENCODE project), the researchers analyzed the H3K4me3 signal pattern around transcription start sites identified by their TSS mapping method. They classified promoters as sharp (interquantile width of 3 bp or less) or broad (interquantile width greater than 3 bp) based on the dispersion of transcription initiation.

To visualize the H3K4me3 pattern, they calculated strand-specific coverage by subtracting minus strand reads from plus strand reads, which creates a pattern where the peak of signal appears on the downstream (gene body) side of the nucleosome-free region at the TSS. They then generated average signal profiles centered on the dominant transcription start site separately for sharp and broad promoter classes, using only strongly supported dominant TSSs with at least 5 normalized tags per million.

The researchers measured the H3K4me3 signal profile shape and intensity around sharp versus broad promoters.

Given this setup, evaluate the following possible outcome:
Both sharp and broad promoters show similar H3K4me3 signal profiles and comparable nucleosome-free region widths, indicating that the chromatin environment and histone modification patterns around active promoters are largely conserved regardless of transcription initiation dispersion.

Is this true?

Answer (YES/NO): NO